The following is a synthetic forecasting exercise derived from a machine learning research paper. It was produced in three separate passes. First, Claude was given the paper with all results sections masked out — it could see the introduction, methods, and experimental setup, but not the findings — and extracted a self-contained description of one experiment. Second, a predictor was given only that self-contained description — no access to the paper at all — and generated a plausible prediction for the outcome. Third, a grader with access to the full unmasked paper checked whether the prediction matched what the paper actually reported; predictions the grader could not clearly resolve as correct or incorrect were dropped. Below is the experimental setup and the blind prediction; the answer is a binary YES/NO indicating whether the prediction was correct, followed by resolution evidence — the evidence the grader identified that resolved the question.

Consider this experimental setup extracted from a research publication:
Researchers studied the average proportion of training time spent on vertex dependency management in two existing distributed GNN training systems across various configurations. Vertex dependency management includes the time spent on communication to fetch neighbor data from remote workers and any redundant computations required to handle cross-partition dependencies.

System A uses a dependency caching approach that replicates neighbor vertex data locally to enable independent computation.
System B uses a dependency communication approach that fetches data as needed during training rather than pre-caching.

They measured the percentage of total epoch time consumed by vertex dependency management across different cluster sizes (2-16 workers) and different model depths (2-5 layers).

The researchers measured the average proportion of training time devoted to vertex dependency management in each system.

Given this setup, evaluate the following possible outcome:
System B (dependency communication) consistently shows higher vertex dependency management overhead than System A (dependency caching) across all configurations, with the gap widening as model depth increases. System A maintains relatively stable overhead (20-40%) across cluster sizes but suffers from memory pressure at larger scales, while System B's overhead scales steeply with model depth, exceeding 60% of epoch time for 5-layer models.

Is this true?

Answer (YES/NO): NO